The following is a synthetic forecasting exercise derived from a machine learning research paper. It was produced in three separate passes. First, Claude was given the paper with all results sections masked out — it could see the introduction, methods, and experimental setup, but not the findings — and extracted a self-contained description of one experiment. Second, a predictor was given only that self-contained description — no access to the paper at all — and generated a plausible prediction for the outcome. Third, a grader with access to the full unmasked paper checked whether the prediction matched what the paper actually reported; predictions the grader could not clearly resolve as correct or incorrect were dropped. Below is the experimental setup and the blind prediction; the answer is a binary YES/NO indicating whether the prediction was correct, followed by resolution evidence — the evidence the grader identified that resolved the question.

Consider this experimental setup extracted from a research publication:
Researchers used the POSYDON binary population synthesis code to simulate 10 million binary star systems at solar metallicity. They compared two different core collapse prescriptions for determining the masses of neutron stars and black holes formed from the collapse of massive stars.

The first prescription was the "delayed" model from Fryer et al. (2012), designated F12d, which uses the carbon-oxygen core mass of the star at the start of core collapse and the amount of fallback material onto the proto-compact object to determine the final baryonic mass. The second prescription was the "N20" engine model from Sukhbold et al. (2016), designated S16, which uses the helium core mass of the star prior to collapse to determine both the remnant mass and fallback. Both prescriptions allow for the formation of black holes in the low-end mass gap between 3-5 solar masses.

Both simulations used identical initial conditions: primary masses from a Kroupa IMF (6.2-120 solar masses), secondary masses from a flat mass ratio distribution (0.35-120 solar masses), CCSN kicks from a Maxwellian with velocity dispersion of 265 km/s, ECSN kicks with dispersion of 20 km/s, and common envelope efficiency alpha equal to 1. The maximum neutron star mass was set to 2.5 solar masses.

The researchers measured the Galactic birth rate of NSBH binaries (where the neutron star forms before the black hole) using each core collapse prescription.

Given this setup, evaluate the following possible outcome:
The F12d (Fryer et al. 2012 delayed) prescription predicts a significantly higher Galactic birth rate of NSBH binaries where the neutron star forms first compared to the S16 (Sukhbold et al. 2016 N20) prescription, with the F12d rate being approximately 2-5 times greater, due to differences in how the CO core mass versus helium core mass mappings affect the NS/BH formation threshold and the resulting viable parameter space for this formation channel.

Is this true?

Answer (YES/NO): NO